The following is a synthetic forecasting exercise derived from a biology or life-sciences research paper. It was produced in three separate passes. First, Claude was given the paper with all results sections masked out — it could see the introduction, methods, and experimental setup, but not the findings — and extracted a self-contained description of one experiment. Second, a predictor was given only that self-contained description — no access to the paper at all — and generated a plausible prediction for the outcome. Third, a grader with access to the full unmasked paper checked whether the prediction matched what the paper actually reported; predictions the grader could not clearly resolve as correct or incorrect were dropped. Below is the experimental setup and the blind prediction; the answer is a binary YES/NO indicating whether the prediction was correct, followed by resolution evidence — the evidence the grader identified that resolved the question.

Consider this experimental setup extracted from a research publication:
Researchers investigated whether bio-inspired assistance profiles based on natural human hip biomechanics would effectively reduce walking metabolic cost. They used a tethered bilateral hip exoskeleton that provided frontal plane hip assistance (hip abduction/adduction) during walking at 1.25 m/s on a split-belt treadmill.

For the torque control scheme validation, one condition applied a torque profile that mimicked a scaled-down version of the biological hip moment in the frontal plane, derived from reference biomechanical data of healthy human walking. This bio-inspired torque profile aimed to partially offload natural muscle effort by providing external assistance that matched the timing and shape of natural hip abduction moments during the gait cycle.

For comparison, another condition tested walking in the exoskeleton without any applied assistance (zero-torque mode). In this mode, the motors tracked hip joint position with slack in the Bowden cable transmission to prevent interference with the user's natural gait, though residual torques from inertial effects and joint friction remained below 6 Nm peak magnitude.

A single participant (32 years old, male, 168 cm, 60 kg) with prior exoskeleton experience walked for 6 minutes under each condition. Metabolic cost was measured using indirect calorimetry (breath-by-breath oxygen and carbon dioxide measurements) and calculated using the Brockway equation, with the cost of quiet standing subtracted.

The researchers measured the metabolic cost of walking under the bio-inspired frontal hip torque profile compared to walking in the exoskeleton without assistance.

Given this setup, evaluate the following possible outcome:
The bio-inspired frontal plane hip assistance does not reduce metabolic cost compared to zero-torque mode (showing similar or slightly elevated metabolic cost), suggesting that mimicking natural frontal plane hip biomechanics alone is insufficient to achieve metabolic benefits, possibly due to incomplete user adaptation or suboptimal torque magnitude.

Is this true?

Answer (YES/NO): NO